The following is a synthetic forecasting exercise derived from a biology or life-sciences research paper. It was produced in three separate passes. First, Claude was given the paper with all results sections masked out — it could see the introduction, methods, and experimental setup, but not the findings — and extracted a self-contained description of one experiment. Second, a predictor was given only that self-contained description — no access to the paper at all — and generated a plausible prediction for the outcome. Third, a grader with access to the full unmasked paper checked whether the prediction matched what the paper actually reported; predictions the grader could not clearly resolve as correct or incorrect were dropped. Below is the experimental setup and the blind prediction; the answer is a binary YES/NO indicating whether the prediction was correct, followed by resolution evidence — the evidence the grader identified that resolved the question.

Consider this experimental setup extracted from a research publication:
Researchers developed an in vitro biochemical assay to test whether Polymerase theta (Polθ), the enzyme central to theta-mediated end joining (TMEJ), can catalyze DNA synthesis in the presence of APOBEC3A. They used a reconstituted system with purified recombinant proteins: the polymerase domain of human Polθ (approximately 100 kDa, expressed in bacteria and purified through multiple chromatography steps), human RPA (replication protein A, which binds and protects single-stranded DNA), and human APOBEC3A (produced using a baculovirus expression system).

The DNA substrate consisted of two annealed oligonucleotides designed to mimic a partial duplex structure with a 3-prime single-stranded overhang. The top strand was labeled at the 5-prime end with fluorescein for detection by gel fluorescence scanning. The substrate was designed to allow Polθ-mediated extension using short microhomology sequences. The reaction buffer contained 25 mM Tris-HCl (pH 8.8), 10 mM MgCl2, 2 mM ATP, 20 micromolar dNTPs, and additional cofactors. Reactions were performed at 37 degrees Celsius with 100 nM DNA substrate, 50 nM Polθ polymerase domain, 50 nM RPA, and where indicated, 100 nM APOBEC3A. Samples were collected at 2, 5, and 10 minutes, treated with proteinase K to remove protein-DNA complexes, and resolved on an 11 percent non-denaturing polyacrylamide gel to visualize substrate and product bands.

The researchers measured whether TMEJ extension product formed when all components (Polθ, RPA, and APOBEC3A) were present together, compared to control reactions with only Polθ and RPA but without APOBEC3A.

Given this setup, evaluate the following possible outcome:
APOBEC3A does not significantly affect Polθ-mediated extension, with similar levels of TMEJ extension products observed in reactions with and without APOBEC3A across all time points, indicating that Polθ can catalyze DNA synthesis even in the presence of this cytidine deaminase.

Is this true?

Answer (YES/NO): NO